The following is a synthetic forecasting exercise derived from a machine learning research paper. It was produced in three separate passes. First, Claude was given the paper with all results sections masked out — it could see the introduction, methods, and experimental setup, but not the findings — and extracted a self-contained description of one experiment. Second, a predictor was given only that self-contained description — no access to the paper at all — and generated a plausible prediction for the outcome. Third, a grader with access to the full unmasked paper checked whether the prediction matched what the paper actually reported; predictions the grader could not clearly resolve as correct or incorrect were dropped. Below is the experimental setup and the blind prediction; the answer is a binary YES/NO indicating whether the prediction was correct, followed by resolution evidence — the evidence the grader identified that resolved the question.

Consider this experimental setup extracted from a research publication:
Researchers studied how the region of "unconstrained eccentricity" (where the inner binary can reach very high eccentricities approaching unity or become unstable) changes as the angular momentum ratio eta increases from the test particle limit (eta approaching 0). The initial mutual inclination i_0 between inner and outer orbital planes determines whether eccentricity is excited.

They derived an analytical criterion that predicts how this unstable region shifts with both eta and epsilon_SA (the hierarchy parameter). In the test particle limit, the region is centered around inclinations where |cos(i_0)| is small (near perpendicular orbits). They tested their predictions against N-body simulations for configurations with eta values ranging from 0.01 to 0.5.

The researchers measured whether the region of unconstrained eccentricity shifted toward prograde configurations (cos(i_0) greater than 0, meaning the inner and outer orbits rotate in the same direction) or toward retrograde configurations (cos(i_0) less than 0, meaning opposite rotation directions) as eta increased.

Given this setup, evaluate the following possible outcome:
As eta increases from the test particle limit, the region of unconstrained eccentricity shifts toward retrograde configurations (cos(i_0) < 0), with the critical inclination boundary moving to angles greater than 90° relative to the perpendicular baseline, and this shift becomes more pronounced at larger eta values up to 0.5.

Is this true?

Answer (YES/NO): YES